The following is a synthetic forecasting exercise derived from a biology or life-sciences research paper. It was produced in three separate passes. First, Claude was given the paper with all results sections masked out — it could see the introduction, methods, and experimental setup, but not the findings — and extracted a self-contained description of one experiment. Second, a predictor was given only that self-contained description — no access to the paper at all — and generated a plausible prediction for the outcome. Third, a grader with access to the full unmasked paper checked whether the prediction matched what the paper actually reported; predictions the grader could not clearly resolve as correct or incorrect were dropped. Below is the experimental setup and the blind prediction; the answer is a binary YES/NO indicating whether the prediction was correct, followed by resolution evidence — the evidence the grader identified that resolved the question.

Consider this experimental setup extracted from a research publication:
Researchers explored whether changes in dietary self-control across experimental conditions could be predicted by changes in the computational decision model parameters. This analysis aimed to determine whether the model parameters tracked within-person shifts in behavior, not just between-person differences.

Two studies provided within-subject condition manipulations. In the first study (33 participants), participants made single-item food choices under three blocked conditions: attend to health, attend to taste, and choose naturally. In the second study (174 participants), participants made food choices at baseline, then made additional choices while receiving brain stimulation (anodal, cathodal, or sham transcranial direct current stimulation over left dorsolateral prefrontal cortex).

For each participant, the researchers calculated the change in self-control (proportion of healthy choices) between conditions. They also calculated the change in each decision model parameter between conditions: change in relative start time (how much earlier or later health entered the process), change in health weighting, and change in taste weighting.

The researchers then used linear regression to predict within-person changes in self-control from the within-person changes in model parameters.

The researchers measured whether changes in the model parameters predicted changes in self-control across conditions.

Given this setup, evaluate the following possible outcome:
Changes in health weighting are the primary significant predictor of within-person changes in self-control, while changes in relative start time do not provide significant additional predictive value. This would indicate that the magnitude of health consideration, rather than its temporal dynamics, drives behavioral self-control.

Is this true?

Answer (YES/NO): NO